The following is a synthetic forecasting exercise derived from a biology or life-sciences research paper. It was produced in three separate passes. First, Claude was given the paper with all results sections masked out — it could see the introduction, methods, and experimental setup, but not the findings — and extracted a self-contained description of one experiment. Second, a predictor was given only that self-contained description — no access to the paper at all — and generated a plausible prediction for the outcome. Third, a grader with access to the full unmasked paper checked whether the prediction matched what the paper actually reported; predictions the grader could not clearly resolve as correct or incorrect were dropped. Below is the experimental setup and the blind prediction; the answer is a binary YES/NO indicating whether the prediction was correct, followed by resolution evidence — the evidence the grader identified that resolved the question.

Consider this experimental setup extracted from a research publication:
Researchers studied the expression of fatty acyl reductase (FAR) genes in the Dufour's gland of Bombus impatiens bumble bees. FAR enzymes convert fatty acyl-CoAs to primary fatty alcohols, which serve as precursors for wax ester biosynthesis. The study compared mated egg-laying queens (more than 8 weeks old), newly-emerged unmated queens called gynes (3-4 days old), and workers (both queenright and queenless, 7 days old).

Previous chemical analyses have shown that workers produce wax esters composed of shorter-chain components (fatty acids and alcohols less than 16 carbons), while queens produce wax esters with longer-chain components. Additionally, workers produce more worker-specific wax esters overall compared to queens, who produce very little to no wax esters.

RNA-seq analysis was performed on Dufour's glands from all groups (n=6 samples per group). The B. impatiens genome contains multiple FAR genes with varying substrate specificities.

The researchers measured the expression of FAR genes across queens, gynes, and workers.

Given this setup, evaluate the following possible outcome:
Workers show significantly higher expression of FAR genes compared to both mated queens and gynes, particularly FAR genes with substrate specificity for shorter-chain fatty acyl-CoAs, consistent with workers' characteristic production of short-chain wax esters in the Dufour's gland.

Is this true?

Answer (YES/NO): NO